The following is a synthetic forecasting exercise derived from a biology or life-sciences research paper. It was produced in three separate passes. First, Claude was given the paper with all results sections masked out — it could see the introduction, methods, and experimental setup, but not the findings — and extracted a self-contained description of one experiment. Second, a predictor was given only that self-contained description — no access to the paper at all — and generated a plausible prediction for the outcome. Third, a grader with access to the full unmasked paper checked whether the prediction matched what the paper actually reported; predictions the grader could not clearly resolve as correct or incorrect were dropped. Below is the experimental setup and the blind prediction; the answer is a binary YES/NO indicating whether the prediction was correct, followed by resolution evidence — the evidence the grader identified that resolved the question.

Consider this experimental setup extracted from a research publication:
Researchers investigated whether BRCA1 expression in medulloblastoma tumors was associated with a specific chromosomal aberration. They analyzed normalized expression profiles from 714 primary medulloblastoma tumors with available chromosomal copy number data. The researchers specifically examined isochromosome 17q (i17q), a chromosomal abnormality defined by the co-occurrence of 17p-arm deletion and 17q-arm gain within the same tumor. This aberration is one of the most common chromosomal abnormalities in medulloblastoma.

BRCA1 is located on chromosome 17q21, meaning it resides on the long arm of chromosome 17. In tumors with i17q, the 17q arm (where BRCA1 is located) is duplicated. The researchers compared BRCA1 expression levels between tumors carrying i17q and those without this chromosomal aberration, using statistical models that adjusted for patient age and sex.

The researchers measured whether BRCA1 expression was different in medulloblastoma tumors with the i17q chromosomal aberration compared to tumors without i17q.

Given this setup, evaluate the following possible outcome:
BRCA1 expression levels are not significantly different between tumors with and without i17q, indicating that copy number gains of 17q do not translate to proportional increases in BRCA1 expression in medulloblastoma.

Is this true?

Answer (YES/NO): NO